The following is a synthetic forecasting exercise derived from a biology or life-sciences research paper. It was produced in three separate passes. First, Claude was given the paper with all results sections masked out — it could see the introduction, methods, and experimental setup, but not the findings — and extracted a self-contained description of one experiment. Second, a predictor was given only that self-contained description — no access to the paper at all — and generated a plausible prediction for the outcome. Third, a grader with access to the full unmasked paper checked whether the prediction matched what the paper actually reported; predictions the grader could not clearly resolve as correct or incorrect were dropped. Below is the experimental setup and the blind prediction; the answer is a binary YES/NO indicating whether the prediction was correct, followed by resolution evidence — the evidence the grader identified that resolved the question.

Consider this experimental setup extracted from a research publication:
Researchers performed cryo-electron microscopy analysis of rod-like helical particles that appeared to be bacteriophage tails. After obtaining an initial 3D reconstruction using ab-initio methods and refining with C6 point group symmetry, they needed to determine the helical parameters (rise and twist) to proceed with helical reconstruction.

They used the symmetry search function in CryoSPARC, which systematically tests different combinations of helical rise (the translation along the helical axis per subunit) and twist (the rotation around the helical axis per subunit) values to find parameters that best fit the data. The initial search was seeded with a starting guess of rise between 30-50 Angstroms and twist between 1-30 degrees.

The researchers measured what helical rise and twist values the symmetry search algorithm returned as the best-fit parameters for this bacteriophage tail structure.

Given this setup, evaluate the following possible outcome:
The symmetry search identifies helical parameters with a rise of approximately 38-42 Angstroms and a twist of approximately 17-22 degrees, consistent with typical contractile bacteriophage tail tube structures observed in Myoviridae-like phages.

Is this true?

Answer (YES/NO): YES